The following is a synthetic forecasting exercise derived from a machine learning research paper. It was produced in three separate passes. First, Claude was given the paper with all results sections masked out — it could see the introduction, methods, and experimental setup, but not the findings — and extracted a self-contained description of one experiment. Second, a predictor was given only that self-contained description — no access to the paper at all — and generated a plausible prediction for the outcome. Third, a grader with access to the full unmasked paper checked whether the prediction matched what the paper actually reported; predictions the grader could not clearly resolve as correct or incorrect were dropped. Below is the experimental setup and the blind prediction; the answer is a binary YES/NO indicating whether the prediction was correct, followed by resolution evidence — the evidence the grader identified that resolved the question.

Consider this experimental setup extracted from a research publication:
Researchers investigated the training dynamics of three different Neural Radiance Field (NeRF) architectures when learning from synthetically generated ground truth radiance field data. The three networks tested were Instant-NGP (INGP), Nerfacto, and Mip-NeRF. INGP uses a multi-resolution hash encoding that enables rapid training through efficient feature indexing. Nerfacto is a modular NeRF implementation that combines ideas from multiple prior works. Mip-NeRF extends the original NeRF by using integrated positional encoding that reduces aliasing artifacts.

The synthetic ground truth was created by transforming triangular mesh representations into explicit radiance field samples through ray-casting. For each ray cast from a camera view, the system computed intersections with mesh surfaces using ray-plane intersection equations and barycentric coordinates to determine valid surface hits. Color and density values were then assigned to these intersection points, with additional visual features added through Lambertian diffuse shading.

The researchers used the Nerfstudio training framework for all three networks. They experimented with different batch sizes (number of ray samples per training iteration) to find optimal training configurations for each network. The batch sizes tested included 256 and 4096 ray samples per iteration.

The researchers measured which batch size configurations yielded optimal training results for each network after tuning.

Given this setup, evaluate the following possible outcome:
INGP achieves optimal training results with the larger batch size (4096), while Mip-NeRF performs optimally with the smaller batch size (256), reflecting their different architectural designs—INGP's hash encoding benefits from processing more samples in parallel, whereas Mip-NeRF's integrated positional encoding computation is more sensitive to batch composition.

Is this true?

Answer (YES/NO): NO